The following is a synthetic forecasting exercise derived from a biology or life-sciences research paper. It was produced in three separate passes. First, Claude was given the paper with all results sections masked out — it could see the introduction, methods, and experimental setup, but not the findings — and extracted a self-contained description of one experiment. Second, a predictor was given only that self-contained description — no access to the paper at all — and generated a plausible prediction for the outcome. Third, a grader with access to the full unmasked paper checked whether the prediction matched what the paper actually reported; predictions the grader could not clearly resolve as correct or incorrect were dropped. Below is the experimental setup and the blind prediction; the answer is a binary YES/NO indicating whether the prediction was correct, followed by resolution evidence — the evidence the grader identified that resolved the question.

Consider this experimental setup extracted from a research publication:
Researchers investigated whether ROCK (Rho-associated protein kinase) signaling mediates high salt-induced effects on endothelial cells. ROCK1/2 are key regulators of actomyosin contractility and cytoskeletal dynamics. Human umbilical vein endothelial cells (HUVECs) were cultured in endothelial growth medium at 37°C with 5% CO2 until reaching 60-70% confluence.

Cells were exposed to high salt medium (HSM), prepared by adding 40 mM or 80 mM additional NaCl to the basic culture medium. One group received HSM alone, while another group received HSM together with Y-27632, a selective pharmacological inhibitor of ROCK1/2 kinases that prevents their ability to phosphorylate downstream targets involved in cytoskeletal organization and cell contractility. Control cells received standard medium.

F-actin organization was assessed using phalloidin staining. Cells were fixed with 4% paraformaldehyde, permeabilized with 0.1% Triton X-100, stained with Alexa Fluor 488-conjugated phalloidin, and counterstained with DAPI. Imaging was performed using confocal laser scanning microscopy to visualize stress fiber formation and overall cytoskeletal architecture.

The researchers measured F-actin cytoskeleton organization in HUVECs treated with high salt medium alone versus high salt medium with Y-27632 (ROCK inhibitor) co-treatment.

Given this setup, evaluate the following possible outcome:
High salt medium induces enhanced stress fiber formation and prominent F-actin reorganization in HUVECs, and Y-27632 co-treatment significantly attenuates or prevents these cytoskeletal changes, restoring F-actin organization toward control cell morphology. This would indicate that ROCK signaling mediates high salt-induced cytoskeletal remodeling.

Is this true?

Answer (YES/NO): YES